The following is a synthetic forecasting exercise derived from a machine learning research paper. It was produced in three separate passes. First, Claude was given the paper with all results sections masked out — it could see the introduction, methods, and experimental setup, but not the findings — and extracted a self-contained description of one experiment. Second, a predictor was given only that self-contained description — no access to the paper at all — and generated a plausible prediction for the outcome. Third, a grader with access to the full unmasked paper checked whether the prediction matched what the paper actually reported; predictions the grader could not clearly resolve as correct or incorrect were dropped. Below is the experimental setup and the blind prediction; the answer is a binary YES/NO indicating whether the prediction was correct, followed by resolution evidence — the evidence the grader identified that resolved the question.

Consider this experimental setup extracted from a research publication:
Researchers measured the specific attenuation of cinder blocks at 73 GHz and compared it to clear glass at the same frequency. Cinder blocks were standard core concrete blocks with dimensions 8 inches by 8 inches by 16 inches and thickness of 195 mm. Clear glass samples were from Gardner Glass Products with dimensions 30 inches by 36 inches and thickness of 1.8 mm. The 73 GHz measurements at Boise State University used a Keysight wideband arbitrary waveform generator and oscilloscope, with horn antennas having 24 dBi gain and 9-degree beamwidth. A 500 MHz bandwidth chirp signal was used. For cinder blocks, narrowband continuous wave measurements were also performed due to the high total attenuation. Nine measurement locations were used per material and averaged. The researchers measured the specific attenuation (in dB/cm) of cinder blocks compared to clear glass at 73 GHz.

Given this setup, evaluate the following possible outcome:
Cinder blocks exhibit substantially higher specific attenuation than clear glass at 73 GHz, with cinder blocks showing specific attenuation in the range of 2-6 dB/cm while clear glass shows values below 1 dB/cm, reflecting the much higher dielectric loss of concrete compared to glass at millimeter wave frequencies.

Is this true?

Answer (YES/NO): NO